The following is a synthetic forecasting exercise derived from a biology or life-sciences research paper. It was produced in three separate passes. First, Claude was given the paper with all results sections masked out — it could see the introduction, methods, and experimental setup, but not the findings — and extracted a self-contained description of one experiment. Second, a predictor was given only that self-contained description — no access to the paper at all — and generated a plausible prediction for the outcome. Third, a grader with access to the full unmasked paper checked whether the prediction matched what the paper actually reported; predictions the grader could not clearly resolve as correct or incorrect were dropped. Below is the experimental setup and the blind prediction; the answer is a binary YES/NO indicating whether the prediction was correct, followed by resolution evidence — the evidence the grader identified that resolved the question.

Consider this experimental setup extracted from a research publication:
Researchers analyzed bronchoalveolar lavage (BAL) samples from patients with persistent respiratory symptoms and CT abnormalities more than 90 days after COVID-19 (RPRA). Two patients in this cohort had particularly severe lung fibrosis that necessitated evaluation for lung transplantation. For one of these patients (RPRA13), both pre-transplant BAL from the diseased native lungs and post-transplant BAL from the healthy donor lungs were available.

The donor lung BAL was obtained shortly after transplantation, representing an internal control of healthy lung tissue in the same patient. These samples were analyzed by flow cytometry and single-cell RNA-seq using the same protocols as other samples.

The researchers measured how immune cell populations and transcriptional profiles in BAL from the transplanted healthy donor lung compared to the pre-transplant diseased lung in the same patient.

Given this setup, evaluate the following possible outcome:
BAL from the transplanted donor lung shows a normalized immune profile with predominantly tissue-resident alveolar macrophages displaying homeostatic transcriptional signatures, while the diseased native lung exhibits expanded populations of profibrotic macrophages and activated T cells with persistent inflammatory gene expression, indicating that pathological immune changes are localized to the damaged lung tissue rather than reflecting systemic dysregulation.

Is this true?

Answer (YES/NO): YES